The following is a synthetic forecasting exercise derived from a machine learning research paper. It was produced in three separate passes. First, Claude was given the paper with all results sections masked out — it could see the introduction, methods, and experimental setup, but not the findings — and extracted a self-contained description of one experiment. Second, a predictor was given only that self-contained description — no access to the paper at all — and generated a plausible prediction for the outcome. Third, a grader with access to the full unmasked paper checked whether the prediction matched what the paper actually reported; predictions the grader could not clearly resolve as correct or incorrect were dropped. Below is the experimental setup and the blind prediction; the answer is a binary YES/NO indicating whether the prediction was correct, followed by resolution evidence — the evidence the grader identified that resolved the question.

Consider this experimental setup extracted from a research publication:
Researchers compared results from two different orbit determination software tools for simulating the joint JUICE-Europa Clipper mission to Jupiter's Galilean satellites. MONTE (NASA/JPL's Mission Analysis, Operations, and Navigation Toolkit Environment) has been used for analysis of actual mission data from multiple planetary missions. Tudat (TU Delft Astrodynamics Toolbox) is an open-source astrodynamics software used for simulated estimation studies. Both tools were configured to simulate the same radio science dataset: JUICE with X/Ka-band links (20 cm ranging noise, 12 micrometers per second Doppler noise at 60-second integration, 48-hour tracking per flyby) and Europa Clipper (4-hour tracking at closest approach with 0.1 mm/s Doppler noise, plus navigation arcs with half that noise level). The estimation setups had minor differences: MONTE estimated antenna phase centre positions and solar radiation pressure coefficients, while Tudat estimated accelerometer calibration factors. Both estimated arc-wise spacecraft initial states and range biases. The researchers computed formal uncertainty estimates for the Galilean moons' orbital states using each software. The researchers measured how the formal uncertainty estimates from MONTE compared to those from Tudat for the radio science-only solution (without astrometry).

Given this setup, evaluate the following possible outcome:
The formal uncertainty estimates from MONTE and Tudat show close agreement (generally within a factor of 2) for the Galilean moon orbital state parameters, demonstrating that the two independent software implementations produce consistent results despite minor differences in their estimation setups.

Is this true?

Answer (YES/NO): NO